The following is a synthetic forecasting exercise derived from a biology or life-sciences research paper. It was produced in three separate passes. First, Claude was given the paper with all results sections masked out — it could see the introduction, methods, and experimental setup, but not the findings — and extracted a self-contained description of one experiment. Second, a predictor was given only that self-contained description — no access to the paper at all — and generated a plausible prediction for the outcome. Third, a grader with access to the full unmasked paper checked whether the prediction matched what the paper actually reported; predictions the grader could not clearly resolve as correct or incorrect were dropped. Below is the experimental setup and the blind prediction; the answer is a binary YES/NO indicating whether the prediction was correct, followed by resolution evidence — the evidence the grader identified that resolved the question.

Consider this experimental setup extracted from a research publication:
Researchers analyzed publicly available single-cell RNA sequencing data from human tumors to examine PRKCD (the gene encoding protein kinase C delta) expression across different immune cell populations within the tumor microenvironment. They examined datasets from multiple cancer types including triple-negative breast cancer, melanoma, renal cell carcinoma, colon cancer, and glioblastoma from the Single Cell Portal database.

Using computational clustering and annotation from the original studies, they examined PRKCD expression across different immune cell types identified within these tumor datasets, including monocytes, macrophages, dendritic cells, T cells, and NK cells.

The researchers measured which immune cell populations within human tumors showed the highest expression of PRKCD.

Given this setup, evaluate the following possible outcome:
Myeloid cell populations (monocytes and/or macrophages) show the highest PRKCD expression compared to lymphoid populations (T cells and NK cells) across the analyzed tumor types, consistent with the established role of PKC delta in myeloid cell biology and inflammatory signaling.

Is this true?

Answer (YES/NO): YES